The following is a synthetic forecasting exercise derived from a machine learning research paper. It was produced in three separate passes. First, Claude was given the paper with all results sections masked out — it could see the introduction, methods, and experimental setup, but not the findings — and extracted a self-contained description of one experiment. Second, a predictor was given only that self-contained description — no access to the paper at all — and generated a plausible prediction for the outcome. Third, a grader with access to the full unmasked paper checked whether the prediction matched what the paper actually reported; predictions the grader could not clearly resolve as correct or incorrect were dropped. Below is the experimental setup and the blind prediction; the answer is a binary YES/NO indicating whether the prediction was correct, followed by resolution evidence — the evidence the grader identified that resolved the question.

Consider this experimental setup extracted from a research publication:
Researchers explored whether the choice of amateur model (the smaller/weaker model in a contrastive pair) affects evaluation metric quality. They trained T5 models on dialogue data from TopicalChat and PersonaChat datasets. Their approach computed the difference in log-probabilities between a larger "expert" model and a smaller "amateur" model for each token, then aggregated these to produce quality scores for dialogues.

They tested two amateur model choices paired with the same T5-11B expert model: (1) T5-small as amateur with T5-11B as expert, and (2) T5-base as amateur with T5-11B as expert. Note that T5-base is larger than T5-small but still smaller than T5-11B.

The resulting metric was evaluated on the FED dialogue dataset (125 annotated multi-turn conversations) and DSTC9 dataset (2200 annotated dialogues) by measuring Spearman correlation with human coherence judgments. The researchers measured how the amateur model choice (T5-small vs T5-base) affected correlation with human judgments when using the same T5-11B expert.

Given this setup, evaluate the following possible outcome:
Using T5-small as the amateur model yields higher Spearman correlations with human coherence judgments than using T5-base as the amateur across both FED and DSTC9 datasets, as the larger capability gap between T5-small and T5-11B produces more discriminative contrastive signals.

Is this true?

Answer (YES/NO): YES